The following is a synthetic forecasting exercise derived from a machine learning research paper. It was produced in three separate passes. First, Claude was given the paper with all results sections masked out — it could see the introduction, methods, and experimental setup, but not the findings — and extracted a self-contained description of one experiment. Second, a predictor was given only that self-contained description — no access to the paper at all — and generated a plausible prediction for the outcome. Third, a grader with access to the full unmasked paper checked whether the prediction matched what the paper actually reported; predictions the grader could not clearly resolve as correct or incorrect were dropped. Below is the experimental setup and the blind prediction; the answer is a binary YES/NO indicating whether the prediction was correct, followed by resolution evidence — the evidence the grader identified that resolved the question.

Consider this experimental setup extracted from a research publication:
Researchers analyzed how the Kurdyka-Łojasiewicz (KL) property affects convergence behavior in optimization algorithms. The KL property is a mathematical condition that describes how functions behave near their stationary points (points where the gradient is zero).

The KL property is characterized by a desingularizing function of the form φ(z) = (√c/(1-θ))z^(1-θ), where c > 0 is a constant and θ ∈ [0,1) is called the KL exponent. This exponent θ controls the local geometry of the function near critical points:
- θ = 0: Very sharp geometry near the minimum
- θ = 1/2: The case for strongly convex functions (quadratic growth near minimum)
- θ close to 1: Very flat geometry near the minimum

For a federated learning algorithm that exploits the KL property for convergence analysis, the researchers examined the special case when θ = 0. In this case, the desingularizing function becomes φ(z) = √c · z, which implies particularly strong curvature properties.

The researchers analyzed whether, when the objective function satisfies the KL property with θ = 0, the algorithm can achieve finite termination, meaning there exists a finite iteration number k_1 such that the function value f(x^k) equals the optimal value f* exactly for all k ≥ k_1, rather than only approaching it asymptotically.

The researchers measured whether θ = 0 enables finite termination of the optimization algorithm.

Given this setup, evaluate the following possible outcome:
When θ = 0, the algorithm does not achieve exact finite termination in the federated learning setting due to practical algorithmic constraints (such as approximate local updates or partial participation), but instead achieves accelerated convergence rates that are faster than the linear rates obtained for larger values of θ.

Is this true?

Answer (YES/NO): NO